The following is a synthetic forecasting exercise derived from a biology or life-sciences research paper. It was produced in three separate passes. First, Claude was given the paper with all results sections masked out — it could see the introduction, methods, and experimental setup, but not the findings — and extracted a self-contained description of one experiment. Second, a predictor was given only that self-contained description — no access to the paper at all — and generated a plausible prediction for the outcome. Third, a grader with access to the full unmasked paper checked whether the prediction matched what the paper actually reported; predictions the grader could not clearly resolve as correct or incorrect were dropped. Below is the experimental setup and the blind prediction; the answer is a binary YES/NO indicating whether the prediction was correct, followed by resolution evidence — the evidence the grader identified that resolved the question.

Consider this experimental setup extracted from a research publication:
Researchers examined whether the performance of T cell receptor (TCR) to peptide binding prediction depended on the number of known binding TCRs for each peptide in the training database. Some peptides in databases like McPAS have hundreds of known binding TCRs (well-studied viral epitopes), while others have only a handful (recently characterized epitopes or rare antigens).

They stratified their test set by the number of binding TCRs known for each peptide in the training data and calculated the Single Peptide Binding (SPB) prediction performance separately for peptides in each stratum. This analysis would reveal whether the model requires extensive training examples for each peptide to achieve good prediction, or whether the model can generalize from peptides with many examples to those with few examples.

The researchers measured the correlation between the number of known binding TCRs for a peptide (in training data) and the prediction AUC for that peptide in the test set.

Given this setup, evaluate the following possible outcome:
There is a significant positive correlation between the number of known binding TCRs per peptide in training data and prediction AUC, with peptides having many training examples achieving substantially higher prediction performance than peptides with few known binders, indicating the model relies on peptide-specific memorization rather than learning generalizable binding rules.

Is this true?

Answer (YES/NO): NO